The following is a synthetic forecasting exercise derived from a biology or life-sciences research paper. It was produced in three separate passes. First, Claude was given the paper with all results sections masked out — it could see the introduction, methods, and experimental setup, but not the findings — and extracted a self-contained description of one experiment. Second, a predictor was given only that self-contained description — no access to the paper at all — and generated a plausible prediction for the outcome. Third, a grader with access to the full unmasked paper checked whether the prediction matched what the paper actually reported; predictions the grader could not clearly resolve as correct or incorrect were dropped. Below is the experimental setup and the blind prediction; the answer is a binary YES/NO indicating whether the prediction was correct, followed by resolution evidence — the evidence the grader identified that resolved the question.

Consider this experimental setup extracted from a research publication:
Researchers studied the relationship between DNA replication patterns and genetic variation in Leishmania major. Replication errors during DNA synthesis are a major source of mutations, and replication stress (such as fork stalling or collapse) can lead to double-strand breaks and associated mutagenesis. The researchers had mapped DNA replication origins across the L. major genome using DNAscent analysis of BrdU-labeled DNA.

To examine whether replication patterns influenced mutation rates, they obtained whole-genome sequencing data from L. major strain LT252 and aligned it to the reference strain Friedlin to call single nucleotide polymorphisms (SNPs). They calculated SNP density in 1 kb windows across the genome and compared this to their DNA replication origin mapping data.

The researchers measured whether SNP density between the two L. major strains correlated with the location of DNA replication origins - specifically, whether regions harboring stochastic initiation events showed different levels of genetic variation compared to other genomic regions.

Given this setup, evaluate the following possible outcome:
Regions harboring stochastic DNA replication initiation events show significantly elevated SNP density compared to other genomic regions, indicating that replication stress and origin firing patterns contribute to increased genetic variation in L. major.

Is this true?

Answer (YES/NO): YES